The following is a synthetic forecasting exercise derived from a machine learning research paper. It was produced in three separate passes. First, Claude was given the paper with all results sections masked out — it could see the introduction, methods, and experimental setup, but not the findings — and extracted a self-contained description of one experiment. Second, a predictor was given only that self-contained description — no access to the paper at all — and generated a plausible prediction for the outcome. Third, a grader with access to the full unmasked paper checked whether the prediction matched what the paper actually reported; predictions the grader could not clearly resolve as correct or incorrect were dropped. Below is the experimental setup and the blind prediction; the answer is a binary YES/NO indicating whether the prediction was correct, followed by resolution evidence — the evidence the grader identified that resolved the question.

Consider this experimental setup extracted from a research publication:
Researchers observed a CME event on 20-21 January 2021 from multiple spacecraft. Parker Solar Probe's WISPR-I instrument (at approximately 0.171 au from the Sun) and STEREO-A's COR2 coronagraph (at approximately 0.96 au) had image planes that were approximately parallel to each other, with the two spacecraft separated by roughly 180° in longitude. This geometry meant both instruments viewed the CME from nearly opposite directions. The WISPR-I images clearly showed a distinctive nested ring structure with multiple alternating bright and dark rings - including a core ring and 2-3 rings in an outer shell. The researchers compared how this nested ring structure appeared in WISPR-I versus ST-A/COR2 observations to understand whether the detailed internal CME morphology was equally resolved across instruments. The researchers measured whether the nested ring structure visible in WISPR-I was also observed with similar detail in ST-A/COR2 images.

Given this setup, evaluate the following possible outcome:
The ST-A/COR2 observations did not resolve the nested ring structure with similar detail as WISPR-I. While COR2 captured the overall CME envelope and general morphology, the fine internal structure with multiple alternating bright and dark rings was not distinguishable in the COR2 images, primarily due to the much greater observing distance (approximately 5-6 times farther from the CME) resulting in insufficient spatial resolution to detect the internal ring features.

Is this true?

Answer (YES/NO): NO